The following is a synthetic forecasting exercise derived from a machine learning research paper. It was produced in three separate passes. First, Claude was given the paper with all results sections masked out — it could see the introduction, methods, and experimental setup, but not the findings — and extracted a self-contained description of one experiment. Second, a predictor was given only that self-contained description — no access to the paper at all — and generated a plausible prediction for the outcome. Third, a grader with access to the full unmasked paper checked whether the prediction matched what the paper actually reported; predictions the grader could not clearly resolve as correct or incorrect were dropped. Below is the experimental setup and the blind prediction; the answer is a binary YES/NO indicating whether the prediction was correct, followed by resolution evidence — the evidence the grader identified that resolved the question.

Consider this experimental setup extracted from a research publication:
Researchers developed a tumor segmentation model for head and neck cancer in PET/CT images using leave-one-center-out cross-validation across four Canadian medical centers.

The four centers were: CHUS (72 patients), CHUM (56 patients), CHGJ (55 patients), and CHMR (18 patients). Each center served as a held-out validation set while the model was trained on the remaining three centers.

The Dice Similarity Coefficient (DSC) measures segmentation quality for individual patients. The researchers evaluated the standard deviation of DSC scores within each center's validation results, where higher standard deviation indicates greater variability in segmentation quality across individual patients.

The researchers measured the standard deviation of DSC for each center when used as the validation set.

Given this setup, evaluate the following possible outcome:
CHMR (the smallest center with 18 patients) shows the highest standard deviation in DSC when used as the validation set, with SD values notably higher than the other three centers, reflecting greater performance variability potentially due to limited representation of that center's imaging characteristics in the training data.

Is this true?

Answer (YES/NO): YES